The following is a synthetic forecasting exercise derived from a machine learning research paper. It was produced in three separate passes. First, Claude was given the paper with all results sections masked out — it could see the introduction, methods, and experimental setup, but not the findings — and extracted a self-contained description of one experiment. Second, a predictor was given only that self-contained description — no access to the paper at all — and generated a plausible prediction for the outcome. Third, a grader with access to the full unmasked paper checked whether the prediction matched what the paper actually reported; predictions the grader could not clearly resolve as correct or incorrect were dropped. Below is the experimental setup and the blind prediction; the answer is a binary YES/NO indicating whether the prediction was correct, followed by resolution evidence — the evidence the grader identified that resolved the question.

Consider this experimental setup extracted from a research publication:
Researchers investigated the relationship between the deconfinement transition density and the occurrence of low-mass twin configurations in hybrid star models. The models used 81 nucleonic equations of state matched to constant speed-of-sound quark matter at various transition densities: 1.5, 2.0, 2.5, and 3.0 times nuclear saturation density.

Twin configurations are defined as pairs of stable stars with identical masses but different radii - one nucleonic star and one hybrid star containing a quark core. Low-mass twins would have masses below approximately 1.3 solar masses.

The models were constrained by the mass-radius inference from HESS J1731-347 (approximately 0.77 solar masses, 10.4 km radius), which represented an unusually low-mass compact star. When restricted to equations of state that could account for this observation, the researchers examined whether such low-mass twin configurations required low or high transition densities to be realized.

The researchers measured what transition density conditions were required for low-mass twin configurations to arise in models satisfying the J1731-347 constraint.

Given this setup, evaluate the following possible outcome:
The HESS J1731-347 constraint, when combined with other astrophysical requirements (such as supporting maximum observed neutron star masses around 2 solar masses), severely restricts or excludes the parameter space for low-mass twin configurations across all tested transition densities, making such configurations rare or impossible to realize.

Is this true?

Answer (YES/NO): NO